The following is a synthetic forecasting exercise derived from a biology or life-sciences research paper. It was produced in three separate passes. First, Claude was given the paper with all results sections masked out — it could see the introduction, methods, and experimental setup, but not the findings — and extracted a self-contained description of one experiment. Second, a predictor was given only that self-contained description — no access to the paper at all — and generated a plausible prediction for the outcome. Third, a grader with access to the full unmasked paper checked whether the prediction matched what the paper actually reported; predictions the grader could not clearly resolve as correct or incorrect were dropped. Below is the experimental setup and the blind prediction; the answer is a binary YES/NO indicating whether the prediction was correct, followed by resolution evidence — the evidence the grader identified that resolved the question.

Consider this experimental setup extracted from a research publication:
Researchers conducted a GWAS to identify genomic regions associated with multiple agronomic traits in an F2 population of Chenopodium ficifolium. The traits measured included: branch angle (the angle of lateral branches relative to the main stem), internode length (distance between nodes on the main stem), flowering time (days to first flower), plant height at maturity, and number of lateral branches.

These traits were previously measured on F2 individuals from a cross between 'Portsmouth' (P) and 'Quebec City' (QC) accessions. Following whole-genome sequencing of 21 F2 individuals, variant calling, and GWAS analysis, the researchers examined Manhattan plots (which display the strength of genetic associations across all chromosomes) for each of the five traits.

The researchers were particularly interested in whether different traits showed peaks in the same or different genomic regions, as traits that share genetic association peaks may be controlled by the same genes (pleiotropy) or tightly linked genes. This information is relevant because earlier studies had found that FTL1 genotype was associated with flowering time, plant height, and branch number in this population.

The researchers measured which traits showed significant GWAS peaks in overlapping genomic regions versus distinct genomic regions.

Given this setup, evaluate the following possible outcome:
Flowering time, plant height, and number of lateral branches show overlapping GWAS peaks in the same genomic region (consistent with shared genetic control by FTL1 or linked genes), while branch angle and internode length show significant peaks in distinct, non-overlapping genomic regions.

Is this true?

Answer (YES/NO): NO